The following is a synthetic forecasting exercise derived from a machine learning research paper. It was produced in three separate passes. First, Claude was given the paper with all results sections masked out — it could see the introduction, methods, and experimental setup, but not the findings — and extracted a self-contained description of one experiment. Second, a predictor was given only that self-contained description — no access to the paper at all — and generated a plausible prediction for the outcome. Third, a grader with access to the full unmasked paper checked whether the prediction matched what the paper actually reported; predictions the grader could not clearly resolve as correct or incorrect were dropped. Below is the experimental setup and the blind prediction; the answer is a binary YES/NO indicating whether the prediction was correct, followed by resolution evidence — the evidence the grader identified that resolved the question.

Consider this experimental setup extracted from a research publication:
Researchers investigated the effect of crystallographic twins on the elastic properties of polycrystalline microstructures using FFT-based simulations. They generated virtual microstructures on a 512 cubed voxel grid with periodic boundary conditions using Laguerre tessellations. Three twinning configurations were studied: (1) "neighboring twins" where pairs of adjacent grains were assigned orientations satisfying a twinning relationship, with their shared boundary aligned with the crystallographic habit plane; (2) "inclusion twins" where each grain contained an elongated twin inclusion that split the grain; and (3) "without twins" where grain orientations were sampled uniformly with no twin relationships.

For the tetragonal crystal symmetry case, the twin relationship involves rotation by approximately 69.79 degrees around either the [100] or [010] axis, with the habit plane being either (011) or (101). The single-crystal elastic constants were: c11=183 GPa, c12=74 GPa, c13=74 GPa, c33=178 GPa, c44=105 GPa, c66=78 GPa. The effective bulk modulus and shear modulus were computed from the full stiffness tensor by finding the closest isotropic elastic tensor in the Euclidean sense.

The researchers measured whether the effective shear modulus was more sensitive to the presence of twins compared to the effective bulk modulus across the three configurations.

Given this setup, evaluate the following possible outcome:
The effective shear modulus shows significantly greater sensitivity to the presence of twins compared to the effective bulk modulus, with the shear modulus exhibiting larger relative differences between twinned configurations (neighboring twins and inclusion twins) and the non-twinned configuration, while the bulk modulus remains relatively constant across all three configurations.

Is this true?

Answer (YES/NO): YES